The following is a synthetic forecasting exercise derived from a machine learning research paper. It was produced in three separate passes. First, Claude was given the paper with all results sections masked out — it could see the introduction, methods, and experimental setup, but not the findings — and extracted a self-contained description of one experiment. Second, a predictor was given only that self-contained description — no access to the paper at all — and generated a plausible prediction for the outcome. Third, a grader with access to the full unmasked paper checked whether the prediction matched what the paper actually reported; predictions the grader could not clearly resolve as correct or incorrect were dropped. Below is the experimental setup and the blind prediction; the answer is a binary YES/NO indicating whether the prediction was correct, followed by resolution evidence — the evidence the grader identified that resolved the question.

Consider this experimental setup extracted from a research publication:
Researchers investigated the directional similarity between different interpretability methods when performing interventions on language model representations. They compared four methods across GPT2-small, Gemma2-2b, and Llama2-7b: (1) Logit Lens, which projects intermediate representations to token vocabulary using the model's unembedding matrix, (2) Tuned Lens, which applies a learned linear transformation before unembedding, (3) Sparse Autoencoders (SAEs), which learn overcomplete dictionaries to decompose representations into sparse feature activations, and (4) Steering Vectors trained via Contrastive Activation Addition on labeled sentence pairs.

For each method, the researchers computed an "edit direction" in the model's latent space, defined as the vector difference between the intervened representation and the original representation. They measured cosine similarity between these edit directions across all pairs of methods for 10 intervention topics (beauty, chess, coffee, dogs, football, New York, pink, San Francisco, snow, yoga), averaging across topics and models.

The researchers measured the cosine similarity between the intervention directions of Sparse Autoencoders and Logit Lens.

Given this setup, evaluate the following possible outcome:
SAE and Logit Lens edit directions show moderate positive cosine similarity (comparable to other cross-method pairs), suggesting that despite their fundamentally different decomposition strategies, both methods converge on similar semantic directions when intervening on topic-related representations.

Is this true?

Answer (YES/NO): NO